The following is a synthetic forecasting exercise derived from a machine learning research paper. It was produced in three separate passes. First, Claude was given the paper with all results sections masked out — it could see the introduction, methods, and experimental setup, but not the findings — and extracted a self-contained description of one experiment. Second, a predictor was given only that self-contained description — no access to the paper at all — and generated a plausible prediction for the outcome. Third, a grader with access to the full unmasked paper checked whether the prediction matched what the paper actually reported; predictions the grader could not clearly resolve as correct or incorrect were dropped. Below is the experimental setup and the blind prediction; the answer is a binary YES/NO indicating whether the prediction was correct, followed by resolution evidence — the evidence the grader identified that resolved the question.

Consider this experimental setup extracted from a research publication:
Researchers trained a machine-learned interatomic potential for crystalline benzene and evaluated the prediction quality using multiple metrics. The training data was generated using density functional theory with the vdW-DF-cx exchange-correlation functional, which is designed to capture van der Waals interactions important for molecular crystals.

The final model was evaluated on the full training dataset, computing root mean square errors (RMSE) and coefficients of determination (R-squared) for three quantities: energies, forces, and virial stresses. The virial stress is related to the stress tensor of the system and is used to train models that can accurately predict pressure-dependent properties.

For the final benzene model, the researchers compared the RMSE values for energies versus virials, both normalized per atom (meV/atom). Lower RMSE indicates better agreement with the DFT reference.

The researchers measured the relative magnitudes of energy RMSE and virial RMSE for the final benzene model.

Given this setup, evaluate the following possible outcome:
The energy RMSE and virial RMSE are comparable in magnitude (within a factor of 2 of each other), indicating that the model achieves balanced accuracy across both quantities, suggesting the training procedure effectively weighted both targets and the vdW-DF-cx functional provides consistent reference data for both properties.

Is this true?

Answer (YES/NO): YES